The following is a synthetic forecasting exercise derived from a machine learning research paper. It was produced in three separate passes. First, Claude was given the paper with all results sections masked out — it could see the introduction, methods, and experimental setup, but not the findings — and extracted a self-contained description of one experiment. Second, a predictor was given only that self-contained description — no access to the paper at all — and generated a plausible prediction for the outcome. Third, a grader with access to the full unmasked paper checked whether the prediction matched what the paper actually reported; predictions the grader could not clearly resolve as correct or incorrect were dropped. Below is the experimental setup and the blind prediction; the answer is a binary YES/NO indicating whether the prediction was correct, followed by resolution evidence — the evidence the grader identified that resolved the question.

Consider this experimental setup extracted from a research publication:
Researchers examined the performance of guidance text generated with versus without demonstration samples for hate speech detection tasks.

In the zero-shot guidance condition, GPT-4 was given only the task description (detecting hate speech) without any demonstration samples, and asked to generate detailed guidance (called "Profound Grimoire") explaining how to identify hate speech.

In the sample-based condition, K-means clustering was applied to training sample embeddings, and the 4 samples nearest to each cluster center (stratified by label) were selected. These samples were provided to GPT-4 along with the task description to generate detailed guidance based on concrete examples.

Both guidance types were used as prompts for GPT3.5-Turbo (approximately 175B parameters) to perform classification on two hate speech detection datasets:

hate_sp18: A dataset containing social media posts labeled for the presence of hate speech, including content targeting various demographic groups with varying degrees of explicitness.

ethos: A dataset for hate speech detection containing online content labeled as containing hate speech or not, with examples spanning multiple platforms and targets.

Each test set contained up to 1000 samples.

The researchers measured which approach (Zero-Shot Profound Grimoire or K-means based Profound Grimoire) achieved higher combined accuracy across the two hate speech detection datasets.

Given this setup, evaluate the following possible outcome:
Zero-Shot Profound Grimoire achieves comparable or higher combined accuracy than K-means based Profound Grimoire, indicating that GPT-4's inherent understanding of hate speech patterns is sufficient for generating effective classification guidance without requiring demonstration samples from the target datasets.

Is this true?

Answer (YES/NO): YES